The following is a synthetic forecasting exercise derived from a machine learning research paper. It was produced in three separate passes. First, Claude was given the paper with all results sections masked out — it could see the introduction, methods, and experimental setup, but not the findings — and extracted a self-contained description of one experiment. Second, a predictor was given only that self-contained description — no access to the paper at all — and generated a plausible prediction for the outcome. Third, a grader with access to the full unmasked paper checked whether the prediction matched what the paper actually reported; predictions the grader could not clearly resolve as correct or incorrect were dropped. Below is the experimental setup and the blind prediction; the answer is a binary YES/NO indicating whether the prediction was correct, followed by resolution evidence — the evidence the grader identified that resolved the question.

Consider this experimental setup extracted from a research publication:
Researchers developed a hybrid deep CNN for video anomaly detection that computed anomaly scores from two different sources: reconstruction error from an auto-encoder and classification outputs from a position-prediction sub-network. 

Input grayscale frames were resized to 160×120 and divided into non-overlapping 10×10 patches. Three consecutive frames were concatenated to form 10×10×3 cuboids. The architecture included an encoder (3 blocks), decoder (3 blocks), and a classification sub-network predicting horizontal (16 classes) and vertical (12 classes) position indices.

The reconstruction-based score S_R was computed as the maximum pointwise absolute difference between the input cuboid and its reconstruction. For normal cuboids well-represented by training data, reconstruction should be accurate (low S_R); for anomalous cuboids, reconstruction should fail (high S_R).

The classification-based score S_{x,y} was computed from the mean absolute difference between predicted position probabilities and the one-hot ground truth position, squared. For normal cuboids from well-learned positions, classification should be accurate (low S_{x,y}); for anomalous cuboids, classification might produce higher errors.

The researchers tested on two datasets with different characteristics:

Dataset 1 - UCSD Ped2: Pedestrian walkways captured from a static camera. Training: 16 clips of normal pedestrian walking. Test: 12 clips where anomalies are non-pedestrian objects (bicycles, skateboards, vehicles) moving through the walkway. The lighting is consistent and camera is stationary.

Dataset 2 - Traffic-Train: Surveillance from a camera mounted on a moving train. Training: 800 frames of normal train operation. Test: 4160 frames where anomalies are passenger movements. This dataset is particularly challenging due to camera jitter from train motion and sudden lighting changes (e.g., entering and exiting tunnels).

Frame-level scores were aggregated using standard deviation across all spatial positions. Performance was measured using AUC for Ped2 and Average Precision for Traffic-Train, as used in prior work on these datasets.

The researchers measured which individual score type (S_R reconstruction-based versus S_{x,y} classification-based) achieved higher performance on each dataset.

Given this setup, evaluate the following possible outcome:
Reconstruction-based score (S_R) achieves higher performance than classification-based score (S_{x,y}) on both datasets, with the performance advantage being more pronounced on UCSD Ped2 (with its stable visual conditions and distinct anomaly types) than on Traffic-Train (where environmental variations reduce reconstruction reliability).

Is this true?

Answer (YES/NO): NO